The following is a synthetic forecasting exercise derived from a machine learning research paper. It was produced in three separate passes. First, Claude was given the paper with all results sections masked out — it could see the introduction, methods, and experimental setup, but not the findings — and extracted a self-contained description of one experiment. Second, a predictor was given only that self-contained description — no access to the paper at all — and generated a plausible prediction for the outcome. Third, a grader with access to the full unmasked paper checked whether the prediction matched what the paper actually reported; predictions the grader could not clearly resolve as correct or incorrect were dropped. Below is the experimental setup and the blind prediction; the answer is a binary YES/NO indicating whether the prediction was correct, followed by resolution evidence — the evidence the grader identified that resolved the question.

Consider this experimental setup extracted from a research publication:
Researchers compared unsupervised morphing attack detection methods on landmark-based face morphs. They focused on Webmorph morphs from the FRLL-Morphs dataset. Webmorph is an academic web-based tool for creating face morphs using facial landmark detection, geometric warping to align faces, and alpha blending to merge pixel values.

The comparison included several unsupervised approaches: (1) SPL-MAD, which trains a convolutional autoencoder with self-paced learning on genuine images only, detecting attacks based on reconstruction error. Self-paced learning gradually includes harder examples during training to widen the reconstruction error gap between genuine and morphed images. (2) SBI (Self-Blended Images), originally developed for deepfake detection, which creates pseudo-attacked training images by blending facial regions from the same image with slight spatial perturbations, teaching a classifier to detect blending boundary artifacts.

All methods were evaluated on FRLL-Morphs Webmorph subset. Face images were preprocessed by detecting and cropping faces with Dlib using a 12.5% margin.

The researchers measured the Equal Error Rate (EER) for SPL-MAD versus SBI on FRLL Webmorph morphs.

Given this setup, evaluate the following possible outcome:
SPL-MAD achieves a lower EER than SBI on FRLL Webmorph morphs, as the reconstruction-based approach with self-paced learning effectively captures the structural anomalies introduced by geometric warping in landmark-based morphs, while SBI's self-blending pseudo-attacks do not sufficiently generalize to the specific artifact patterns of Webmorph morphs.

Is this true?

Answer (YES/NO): YES